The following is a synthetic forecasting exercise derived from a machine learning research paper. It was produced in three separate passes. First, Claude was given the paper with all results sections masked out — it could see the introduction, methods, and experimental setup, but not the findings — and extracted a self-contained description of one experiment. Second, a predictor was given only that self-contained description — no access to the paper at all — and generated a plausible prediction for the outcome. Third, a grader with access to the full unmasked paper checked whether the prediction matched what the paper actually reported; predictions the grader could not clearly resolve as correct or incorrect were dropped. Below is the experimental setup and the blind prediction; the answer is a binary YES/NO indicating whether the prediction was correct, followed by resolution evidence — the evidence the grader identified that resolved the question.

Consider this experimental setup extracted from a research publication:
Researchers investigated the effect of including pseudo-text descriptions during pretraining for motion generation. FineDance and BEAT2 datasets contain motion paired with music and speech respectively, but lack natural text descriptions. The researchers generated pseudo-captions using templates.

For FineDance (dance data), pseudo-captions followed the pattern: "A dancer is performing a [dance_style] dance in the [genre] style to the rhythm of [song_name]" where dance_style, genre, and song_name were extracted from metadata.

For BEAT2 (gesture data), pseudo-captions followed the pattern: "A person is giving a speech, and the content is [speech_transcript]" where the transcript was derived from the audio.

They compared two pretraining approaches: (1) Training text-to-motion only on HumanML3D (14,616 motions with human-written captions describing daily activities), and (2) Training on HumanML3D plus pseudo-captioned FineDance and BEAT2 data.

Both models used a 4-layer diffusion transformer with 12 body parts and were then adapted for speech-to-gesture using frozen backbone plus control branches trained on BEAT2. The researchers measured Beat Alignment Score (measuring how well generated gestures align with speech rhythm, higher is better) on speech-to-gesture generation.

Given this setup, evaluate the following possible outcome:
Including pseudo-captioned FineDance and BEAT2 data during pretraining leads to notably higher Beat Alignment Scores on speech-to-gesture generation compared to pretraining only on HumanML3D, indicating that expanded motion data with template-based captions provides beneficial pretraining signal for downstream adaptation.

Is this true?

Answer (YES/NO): YES